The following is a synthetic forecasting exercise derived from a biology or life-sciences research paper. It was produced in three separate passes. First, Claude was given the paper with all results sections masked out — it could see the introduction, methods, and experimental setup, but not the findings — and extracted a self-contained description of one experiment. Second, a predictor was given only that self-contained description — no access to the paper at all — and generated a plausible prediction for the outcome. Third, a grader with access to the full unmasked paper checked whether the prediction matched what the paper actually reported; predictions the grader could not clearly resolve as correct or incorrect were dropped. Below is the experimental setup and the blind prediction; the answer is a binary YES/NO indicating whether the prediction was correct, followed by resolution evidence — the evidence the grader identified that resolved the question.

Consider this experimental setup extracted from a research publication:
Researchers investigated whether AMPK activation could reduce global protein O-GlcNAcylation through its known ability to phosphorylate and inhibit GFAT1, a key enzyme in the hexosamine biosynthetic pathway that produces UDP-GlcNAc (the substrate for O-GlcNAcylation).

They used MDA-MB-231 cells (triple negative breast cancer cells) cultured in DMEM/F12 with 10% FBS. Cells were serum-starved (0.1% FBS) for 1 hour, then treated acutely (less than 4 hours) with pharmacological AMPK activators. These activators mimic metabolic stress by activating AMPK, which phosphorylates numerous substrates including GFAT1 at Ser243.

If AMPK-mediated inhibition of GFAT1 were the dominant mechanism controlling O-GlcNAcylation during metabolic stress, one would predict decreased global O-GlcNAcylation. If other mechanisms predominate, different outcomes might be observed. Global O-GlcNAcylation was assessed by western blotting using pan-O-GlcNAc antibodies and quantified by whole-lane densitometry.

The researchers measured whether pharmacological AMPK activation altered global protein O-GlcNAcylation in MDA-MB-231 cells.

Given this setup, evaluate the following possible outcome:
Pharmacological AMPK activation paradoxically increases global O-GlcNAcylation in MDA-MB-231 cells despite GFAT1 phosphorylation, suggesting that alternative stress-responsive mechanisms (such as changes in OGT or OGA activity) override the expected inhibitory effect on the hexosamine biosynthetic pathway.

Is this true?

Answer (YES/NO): NO